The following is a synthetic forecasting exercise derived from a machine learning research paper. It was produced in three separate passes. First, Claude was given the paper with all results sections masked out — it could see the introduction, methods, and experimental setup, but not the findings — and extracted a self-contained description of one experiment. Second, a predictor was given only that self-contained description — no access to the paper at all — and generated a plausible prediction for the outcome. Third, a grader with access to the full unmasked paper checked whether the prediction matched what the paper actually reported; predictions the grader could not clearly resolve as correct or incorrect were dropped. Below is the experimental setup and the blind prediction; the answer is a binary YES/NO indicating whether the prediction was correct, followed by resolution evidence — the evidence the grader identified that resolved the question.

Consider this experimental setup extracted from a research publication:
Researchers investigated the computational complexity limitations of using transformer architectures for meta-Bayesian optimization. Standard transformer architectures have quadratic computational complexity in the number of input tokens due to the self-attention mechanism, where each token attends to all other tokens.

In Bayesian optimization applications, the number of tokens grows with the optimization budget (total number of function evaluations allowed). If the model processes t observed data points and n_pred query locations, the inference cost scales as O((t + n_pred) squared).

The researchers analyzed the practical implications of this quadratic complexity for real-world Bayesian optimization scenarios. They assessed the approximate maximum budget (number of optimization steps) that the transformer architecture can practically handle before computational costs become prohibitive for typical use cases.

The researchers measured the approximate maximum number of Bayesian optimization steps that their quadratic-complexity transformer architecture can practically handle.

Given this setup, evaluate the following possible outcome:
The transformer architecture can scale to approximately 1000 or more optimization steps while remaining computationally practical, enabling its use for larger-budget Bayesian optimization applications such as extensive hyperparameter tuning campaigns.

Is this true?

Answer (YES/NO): YES